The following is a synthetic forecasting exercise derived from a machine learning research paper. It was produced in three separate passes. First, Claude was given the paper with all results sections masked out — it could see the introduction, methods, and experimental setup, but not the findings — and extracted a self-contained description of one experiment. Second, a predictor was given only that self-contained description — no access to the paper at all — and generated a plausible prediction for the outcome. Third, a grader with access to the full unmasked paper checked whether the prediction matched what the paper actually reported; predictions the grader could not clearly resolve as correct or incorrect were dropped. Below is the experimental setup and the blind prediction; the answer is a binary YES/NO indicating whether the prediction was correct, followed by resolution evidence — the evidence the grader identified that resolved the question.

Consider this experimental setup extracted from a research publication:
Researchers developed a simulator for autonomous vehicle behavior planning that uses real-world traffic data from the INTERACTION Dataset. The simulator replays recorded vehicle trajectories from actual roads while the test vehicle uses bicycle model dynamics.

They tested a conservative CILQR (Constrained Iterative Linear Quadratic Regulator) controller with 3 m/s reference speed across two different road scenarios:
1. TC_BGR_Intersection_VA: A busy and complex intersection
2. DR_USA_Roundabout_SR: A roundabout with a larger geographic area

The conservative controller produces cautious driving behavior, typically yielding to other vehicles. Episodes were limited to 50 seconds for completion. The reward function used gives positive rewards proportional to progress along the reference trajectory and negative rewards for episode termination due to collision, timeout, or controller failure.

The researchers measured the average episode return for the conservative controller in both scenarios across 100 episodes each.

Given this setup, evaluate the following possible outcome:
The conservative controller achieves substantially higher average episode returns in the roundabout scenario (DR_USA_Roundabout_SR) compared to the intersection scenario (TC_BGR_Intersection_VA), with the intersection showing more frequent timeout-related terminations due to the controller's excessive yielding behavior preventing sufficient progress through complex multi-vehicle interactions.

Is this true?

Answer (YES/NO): NO